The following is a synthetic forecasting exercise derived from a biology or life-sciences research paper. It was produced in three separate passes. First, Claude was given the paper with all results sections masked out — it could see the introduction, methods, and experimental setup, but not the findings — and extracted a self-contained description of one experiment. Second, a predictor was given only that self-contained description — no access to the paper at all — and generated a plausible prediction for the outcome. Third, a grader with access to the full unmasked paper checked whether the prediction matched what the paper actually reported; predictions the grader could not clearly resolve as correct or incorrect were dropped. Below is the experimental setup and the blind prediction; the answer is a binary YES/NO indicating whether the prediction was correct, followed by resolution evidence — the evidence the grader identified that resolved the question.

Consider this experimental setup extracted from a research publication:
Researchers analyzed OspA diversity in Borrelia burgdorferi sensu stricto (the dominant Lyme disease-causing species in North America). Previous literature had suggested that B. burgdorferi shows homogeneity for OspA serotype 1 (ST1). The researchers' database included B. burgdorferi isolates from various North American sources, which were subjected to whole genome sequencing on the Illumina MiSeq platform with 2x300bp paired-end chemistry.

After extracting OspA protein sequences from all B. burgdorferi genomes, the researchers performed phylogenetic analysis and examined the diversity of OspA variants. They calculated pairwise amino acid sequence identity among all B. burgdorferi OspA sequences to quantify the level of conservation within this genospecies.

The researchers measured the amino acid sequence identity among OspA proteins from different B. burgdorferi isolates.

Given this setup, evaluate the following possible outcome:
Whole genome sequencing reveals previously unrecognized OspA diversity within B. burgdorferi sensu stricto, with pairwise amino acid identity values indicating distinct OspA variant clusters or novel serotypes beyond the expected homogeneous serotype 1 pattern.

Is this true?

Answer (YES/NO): NO